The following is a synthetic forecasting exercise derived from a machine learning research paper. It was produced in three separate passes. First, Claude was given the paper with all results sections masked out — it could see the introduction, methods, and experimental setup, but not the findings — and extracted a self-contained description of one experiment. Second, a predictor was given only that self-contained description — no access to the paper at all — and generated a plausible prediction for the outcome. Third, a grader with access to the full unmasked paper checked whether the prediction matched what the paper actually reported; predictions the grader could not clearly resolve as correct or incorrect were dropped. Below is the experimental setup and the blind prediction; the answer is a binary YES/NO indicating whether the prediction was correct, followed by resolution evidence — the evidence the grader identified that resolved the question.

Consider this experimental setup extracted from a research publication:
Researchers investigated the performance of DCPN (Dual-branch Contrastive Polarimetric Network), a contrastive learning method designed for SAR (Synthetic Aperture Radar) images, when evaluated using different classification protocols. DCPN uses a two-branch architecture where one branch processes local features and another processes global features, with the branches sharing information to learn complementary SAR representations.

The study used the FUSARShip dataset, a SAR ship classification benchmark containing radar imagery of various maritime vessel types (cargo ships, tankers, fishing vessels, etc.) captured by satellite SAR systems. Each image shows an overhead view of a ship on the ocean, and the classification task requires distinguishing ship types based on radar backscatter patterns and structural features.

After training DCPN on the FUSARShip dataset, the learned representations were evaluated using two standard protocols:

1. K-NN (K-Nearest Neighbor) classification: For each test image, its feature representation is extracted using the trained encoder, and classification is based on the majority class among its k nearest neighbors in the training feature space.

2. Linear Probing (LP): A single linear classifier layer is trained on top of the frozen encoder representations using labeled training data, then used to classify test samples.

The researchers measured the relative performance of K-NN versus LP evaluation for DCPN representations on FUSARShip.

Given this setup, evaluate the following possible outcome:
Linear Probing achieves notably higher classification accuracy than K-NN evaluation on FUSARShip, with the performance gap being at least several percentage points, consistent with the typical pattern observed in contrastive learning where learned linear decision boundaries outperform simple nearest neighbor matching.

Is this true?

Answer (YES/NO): NO